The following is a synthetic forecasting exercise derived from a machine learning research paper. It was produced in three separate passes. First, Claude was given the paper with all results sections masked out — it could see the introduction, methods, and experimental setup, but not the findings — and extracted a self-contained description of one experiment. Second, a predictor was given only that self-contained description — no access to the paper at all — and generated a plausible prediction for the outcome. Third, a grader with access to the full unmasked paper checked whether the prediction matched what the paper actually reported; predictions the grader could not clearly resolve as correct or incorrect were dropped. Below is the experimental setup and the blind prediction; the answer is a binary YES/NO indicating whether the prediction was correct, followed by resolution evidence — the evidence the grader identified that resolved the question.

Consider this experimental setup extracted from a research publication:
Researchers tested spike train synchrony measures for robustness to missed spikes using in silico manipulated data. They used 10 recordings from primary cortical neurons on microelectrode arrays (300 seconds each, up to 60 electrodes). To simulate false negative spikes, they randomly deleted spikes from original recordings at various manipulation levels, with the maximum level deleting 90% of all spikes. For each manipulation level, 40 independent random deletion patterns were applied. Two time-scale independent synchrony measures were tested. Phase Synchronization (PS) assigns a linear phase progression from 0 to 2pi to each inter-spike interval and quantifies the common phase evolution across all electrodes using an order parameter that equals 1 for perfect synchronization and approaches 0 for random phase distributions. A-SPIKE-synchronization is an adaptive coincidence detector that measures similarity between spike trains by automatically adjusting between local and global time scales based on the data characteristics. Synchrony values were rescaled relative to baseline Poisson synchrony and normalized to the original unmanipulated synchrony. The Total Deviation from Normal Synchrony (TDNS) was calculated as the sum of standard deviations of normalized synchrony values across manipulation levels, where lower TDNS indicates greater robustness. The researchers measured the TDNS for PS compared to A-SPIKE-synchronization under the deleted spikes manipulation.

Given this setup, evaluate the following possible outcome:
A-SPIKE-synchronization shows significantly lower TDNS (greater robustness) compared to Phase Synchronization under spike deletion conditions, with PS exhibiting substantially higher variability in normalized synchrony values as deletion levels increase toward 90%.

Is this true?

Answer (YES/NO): NO